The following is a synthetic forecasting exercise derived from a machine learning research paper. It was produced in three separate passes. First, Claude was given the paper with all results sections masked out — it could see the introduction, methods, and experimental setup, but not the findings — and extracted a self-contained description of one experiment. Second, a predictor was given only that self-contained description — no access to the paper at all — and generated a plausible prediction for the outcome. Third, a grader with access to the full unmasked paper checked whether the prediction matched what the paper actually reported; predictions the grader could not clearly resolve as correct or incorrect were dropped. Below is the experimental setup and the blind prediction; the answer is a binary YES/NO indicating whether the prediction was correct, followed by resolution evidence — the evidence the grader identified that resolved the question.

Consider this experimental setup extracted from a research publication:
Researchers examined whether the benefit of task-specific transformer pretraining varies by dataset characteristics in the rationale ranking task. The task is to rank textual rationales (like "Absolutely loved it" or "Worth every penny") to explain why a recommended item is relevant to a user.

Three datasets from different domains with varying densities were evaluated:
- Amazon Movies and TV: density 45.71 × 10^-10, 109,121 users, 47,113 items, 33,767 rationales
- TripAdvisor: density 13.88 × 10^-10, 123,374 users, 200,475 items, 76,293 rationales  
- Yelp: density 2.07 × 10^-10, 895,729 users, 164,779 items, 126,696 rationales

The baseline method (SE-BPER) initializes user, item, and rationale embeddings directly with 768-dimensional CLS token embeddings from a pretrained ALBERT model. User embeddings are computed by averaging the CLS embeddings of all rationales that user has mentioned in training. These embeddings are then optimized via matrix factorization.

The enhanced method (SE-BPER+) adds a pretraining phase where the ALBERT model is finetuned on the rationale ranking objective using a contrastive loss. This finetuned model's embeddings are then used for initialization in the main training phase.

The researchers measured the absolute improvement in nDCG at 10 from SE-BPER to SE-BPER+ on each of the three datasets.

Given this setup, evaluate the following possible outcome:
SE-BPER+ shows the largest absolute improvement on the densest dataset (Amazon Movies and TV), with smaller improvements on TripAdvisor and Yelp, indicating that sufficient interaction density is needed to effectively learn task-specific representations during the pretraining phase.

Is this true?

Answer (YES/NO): YES